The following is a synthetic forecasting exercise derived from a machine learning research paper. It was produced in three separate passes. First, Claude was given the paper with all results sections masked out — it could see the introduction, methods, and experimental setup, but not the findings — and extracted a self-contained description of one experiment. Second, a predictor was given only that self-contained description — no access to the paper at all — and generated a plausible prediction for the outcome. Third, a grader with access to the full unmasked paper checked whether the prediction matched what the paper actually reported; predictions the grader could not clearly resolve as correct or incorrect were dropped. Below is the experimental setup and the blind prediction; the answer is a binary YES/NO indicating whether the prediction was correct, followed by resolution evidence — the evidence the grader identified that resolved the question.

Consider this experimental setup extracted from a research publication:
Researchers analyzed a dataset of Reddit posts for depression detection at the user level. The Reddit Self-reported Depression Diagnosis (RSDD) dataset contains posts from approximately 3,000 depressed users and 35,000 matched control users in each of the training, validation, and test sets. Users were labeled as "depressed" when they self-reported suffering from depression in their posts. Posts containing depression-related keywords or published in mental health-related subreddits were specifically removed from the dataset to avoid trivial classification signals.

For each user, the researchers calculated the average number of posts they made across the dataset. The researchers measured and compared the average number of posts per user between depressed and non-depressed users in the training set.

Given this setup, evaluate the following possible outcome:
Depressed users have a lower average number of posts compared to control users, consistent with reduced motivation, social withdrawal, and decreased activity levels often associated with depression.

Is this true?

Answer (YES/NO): NO